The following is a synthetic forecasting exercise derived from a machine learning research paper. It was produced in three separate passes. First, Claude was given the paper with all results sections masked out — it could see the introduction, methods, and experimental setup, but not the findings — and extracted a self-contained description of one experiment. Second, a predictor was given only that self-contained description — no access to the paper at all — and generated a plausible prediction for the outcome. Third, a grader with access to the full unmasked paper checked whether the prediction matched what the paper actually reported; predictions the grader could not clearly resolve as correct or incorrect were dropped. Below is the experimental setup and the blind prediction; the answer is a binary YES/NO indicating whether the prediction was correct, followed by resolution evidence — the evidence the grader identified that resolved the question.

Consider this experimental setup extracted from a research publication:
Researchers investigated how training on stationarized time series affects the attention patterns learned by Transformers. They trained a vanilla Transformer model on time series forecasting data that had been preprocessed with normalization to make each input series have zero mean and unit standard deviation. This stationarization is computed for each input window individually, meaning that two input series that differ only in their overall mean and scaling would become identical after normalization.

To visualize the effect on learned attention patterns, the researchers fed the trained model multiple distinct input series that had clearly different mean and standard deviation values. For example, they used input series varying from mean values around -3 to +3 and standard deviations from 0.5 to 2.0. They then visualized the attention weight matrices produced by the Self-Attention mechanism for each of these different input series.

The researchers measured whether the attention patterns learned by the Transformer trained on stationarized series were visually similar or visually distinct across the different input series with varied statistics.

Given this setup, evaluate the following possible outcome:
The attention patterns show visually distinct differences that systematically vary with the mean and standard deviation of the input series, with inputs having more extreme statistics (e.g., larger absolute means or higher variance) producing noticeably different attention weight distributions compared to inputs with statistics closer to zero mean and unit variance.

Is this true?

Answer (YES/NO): NO